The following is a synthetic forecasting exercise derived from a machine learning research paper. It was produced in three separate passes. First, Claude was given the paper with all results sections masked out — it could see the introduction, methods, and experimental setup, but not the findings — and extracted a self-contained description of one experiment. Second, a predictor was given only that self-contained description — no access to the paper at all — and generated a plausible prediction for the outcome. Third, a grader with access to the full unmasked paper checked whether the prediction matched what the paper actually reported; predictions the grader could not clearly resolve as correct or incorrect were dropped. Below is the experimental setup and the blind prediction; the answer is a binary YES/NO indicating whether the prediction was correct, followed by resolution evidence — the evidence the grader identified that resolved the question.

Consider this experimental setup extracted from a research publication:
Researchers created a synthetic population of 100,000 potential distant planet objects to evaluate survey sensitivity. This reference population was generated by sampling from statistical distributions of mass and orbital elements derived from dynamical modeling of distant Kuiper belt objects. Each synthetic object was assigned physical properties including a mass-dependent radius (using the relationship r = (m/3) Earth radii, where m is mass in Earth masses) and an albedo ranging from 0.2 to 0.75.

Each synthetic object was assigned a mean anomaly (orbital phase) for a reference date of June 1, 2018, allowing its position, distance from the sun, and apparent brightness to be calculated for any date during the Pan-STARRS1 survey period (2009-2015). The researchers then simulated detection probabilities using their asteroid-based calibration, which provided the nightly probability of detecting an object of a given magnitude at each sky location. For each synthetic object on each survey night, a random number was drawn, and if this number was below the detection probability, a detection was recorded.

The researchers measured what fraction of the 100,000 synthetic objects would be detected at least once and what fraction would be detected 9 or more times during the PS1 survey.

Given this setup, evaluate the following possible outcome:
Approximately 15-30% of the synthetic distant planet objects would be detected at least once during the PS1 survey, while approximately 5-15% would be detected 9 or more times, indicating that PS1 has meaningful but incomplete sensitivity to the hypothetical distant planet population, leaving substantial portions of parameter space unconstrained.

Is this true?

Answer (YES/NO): NO